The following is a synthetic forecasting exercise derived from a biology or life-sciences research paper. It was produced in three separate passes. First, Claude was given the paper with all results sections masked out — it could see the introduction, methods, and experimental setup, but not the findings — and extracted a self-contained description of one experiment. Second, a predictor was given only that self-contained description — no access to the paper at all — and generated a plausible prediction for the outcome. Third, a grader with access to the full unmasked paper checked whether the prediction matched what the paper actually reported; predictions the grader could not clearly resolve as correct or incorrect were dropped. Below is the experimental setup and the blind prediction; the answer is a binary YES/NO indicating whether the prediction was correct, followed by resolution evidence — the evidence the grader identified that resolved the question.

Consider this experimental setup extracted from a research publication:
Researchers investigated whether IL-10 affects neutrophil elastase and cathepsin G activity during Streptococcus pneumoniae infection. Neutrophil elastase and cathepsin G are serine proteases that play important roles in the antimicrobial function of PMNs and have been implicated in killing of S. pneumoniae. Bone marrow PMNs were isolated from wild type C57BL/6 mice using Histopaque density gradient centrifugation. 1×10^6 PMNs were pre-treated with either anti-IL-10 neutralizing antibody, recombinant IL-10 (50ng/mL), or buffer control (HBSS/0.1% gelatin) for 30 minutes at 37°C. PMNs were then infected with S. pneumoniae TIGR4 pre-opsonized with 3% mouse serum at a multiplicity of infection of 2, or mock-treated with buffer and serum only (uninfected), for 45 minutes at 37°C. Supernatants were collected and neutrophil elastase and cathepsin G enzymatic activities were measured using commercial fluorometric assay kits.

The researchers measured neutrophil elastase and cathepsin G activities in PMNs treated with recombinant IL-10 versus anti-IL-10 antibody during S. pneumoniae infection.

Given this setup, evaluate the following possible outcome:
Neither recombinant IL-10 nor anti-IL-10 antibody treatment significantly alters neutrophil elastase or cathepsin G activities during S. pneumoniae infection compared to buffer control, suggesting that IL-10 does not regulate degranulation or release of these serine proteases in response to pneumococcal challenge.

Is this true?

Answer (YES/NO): YES